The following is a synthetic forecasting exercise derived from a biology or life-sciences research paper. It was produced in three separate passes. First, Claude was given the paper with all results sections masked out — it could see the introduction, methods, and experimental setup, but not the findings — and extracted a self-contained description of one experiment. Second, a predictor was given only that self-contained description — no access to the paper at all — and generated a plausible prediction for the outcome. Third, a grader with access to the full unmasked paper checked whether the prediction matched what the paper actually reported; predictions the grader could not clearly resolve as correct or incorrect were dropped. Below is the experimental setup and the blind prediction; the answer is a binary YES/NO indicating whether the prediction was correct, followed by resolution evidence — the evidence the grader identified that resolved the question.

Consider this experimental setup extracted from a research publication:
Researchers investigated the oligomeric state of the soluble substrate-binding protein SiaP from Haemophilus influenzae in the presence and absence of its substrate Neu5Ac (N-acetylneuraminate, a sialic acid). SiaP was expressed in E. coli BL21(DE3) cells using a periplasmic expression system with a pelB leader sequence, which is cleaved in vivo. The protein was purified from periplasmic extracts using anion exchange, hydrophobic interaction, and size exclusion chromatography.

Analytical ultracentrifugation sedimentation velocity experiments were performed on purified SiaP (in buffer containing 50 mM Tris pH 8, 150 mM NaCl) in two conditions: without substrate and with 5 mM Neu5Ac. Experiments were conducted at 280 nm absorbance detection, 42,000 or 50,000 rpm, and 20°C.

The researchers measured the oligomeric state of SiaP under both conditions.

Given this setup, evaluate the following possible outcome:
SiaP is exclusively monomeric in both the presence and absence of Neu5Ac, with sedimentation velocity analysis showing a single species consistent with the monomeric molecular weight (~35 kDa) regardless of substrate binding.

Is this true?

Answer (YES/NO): YES